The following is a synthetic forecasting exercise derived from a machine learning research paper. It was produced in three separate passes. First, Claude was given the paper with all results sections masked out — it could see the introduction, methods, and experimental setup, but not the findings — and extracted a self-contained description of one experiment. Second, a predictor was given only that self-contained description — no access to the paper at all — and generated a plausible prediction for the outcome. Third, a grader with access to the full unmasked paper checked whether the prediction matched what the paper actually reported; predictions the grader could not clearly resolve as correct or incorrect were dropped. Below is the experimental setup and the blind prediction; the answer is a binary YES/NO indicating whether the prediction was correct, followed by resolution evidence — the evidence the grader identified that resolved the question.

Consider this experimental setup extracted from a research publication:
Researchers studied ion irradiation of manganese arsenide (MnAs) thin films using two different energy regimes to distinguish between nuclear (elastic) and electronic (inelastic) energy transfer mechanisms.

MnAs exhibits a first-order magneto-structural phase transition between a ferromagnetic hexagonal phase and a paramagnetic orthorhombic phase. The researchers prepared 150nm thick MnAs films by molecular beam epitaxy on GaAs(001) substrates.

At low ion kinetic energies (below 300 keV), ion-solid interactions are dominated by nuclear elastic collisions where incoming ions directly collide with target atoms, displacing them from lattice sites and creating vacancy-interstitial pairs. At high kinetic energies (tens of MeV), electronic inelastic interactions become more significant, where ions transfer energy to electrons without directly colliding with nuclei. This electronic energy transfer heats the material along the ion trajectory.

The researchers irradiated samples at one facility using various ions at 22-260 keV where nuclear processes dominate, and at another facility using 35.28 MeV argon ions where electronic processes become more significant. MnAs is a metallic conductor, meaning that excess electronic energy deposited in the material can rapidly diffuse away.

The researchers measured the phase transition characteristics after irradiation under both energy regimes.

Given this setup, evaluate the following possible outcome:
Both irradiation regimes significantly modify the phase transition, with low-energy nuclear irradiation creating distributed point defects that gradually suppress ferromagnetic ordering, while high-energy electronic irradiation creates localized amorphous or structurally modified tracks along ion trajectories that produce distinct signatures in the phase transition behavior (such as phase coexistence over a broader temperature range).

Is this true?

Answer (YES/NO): NO